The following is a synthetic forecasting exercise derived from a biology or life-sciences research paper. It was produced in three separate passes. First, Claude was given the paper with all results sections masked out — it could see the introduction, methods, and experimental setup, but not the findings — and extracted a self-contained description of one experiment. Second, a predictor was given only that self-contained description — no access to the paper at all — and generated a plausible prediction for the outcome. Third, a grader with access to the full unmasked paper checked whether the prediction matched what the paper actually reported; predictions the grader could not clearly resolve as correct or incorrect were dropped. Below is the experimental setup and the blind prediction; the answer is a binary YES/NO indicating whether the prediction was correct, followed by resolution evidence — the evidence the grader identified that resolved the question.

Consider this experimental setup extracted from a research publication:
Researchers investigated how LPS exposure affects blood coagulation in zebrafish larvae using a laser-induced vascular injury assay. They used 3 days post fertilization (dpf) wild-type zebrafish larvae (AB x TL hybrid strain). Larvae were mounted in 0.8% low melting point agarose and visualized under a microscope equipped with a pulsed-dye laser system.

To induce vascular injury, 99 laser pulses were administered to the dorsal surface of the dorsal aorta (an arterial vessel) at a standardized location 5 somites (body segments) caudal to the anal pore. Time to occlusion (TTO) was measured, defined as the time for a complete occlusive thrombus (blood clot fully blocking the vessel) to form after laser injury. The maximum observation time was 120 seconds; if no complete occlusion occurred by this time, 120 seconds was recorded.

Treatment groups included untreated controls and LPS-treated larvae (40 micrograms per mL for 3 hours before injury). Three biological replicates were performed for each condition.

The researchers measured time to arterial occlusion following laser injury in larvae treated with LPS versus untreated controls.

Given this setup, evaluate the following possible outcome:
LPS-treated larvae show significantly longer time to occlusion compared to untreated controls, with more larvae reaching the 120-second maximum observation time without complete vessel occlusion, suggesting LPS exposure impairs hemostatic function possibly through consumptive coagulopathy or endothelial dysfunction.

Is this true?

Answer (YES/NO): YES